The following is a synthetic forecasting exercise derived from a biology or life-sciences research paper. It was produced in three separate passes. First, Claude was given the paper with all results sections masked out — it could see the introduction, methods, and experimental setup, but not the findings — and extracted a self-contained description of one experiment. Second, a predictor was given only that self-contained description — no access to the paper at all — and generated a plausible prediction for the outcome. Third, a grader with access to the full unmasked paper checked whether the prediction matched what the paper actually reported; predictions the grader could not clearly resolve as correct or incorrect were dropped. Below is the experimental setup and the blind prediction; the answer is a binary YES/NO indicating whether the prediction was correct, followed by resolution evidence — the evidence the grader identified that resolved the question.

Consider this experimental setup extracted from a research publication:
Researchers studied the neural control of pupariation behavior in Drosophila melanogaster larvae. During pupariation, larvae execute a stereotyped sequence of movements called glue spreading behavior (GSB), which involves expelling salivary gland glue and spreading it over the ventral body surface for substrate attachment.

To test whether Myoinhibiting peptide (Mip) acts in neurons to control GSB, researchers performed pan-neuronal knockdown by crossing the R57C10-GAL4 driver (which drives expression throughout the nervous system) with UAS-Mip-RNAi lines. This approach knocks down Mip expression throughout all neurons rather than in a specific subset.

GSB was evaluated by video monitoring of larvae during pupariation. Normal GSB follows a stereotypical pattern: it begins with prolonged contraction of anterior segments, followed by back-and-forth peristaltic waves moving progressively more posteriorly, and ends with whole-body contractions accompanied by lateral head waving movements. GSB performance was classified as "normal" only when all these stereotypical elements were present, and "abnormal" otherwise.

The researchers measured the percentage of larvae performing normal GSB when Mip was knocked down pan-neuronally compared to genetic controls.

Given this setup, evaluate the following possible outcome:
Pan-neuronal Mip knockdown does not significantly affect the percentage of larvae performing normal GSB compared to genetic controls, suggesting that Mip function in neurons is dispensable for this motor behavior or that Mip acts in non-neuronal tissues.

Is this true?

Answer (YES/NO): NO